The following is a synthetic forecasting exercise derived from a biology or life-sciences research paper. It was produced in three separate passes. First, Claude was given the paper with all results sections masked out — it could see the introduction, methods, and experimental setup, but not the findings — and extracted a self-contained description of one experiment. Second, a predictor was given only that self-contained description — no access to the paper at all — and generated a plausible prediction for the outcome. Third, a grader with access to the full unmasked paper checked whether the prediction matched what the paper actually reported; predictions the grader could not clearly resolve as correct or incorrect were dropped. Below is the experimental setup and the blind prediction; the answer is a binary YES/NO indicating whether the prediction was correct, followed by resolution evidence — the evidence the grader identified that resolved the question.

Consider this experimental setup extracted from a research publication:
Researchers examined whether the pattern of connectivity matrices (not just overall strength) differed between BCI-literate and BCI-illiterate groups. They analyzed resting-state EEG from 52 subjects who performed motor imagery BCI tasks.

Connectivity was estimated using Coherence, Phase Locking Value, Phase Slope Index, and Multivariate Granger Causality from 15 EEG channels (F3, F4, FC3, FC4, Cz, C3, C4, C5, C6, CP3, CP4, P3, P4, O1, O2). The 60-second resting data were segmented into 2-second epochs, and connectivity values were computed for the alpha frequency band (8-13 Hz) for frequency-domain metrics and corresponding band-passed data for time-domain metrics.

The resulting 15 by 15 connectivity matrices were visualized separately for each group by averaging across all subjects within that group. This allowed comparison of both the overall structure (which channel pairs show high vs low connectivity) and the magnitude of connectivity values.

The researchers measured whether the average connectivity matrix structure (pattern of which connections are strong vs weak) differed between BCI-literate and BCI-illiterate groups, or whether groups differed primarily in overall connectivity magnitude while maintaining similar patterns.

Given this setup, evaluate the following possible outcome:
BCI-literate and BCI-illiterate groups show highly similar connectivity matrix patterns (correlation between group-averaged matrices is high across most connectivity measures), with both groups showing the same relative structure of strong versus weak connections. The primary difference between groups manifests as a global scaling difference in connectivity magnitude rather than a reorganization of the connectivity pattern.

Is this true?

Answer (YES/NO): YES